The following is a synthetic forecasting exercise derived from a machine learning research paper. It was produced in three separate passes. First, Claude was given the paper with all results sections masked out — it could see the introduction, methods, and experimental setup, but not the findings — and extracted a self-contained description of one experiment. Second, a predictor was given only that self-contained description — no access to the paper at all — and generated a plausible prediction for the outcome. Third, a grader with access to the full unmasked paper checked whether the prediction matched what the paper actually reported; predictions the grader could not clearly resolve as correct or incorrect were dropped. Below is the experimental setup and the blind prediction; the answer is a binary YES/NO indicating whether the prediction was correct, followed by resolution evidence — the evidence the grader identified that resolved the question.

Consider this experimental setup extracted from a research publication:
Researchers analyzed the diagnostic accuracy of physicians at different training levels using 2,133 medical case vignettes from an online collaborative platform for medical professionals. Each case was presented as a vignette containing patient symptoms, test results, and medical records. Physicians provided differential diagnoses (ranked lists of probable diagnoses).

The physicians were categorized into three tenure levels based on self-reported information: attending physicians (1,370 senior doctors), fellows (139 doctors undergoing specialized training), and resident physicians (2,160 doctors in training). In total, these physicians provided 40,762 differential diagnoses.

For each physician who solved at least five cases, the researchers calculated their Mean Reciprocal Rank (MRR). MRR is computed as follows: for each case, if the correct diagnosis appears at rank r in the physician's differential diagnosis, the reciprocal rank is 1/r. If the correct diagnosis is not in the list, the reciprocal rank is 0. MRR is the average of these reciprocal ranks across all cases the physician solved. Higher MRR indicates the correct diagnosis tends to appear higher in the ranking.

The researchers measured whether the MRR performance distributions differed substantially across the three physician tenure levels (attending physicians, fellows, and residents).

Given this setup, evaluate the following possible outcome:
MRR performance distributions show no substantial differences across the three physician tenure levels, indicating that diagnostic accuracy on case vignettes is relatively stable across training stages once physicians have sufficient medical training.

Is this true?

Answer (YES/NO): YES